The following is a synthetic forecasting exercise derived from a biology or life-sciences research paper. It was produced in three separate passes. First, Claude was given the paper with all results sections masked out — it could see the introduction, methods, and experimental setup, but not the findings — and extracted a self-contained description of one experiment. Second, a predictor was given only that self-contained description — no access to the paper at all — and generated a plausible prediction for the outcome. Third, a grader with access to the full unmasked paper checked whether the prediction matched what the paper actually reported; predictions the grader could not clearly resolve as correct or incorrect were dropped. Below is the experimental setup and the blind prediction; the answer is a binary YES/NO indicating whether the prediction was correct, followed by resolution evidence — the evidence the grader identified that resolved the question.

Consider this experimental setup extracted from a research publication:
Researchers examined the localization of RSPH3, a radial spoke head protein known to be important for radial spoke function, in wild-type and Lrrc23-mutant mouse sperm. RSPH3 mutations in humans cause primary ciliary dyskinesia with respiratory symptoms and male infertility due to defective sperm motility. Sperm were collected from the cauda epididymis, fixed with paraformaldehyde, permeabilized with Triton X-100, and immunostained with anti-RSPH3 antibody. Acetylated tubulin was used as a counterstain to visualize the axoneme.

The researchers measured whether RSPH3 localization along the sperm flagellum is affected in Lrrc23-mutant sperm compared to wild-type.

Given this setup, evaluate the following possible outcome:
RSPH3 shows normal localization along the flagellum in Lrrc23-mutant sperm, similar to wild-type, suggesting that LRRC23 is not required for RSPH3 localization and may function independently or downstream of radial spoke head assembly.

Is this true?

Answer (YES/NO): YES